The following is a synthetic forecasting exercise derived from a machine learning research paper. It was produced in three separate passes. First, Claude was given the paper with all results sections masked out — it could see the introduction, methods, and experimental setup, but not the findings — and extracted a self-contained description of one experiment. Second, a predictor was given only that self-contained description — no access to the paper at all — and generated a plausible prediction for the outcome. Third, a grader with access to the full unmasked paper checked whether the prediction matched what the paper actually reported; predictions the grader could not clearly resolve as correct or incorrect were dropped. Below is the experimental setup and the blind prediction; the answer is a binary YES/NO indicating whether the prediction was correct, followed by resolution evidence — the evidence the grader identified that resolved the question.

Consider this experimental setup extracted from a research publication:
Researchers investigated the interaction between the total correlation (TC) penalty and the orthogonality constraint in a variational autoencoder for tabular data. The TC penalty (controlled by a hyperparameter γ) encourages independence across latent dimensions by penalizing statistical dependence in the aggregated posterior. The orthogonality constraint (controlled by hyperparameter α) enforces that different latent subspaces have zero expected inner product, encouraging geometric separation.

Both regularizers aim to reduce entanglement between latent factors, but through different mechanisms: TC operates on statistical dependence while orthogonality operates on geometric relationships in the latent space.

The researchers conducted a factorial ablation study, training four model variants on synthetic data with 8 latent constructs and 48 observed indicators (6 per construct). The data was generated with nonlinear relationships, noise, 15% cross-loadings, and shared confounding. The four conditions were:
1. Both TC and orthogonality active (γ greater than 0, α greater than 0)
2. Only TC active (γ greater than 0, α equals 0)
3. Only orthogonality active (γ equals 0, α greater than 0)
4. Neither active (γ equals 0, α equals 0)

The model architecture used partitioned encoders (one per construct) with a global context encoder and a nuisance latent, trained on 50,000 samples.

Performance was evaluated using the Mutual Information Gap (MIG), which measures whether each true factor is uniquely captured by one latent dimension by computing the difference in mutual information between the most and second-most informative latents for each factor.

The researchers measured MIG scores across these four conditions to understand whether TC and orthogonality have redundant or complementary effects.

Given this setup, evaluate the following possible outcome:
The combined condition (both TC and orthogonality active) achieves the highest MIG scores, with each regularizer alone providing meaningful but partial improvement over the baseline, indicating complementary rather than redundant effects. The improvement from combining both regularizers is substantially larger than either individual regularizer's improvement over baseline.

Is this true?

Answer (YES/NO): NO